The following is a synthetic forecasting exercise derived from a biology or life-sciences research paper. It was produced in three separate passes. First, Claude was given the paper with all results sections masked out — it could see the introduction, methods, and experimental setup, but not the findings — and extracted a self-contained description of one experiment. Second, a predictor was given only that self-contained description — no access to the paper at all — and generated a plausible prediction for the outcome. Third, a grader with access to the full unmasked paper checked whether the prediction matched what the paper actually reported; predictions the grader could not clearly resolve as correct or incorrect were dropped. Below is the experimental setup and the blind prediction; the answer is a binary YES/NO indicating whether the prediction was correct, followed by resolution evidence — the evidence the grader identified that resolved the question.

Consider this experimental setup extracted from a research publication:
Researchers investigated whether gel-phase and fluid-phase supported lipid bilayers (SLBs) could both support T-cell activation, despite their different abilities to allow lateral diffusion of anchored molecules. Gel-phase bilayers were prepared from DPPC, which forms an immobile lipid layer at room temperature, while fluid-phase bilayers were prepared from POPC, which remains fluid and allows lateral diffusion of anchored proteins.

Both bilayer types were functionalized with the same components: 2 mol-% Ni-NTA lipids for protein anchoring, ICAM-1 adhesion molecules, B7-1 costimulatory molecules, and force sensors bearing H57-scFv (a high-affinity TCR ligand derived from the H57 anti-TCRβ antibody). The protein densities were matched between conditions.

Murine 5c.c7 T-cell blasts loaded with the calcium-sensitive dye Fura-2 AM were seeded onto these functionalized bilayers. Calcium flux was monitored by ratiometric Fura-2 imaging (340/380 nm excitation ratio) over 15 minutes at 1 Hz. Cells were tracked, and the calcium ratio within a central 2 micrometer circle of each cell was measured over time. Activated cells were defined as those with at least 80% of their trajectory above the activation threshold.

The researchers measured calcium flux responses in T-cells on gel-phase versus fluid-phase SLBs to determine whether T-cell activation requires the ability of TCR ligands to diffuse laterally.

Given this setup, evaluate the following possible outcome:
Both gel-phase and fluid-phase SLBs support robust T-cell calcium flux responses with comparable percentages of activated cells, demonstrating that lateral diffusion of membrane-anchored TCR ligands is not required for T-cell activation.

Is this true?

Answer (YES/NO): YES